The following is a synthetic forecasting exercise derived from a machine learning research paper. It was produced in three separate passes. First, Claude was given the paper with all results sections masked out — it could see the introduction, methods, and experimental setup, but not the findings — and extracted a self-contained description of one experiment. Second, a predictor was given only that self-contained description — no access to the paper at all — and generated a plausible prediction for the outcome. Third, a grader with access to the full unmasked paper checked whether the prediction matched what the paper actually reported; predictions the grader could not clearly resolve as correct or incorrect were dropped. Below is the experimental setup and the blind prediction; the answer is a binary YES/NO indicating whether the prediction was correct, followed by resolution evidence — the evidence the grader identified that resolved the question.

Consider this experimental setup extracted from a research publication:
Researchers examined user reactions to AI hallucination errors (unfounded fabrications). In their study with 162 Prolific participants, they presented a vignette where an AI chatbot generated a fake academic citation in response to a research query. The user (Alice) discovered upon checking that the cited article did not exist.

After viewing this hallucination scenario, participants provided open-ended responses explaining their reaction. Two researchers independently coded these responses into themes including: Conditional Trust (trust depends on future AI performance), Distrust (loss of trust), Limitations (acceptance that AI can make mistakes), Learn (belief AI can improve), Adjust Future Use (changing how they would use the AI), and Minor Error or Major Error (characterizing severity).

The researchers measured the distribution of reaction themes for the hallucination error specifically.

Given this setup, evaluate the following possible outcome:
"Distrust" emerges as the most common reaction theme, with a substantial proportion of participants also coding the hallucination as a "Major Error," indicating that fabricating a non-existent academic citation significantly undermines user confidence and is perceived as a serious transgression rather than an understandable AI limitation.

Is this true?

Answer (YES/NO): NO